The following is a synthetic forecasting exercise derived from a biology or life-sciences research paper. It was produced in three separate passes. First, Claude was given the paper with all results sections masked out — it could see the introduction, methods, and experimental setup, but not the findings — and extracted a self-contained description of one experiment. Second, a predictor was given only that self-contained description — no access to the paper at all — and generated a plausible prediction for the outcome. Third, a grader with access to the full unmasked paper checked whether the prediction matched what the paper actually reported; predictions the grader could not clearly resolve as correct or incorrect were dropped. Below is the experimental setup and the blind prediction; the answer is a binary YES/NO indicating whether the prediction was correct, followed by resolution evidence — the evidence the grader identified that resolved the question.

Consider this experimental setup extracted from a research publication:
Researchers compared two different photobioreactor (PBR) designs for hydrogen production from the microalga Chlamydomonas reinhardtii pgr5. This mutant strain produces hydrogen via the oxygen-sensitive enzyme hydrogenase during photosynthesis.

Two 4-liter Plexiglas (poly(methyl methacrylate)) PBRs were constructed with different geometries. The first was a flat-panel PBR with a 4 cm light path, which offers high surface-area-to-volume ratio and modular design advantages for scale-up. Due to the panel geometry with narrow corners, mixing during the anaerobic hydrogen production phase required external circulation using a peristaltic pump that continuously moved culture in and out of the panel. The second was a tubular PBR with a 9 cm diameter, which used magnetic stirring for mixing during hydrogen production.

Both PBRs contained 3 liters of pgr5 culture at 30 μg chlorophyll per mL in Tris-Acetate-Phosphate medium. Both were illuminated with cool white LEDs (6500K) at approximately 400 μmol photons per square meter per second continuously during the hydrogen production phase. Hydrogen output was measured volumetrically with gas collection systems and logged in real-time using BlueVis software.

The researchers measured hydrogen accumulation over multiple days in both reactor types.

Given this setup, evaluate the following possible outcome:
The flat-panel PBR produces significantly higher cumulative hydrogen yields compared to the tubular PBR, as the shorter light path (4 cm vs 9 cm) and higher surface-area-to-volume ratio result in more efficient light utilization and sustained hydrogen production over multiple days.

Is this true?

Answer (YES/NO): NO